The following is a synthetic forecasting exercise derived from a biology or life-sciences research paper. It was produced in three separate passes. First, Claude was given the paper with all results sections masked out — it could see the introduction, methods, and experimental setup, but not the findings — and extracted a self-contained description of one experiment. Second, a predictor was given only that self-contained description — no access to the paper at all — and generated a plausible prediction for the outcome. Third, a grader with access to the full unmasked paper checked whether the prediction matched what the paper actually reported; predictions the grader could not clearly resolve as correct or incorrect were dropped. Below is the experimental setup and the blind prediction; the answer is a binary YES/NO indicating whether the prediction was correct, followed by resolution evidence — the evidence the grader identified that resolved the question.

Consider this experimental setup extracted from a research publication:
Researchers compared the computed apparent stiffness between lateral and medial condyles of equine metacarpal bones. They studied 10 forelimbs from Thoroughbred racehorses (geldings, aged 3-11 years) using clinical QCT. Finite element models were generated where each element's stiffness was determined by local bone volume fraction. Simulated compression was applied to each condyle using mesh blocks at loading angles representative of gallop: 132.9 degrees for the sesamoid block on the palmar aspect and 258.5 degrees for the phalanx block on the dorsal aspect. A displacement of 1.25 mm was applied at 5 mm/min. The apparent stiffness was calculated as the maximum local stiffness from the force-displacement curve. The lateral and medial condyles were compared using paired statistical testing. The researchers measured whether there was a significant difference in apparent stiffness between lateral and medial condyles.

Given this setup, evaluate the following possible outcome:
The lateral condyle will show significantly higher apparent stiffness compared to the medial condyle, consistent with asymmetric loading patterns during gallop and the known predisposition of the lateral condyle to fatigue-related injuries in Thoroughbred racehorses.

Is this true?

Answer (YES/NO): NO